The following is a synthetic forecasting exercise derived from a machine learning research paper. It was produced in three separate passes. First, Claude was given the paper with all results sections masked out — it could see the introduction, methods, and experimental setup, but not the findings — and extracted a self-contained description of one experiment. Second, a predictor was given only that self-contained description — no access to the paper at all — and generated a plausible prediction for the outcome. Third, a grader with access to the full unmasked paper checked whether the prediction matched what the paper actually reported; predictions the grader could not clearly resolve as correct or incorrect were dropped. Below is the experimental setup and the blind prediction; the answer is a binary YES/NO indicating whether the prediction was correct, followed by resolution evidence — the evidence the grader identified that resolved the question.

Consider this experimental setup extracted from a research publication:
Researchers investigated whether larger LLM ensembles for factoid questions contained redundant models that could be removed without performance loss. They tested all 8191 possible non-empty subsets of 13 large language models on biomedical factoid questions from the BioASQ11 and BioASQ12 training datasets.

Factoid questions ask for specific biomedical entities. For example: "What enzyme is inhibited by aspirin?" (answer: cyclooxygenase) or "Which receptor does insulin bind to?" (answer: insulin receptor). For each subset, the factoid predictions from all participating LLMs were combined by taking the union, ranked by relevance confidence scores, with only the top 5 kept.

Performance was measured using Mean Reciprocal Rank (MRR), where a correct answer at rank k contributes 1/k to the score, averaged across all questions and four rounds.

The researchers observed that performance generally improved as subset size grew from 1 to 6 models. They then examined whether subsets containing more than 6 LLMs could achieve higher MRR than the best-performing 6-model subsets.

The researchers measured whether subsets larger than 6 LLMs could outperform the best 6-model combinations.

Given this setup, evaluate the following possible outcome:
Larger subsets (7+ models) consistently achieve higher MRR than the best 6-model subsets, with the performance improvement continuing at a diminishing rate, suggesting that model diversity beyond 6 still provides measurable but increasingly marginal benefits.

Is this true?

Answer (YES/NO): NO